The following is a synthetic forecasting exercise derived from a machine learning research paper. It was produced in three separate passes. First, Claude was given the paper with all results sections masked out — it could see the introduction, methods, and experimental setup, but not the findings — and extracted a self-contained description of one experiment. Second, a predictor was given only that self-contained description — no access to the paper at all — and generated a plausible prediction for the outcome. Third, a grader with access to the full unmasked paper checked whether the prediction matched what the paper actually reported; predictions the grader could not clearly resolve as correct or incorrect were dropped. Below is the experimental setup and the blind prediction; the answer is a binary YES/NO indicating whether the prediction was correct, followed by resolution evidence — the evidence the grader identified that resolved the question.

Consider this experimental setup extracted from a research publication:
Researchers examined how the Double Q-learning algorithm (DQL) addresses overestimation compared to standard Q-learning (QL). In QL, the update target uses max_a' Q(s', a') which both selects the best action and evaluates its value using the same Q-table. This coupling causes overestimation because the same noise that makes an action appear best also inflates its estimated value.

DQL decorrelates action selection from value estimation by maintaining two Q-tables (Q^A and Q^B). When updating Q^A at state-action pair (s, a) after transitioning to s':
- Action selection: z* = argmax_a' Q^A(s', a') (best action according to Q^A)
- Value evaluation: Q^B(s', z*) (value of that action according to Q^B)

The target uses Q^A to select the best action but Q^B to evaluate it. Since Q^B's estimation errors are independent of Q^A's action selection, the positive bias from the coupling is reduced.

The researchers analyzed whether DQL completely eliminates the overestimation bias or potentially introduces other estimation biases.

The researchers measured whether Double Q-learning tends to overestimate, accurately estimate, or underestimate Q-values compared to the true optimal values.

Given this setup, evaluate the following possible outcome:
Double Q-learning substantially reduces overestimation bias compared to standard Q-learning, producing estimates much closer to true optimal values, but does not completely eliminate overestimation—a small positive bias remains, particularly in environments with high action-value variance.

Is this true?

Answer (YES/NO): NO